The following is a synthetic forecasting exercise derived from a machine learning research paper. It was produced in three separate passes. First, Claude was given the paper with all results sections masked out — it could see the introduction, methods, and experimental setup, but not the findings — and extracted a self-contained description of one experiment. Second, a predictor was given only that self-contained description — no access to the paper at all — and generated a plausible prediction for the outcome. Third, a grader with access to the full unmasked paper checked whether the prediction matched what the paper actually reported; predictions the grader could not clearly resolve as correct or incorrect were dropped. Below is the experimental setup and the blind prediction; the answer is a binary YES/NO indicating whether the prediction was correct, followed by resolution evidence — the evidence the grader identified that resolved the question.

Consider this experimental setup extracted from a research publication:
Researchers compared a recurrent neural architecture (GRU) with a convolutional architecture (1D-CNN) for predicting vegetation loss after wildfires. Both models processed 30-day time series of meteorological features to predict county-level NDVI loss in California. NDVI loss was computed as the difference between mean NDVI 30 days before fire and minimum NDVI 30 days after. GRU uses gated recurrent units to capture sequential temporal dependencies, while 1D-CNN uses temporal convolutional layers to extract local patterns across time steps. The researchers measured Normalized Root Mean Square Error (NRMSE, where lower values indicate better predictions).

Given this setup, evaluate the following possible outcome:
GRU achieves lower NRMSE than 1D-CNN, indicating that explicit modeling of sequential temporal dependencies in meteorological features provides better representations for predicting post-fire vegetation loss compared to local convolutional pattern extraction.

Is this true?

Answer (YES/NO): NO